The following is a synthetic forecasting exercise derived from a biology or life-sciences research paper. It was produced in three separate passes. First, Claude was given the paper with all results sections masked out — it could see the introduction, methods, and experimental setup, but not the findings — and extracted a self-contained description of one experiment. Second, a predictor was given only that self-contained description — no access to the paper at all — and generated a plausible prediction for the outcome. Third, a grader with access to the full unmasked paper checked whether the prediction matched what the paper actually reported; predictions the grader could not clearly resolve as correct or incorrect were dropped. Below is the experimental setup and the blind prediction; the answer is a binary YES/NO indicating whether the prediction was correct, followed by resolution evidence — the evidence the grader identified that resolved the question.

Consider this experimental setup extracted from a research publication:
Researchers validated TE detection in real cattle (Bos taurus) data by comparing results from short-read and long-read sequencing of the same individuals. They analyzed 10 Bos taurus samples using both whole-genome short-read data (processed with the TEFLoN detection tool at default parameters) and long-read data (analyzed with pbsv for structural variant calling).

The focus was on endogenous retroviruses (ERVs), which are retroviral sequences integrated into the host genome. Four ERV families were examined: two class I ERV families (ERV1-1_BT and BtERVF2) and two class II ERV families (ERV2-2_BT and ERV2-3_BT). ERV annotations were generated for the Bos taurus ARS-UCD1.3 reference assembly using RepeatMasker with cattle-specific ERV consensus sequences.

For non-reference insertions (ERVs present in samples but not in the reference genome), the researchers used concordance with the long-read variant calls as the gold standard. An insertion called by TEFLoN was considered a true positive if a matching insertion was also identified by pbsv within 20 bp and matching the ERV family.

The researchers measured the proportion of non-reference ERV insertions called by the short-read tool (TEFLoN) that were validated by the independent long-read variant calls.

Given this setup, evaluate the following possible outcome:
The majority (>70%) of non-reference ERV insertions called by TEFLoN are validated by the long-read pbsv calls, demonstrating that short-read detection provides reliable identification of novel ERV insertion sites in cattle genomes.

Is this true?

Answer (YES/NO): NO